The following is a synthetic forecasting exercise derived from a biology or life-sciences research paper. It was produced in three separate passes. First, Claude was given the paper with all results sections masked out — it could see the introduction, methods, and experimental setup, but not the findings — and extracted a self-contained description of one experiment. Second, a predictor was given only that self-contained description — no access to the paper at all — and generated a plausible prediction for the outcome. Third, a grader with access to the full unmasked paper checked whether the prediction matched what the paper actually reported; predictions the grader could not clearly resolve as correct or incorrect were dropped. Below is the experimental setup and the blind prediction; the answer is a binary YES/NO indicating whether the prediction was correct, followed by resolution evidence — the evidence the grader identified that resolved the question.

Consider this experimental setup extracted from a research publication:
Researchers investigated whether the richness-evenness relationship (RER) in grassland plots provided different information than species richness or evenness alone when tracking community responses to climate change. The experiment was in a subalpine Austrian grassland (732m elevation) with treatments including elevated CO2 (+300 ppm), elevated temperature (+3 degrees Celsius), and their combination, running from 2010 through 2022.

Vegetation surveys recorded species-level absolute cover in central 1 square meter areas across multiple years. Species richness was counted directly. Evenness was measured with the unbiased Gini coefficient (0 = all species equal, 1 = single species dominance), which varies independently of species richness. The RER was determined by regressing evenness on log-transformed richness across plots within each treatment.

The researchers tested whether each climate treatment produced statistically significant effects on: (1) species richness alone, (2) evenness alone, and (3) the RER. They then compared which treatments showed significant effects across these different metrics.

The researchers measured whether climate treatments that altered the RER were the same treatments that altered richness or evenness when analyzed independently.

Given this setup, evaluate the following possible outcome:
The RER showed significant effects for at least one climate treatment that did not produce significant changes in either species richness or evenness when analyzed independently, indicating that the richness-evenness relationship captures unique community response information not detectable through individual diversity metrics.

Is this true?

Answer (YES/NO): YES